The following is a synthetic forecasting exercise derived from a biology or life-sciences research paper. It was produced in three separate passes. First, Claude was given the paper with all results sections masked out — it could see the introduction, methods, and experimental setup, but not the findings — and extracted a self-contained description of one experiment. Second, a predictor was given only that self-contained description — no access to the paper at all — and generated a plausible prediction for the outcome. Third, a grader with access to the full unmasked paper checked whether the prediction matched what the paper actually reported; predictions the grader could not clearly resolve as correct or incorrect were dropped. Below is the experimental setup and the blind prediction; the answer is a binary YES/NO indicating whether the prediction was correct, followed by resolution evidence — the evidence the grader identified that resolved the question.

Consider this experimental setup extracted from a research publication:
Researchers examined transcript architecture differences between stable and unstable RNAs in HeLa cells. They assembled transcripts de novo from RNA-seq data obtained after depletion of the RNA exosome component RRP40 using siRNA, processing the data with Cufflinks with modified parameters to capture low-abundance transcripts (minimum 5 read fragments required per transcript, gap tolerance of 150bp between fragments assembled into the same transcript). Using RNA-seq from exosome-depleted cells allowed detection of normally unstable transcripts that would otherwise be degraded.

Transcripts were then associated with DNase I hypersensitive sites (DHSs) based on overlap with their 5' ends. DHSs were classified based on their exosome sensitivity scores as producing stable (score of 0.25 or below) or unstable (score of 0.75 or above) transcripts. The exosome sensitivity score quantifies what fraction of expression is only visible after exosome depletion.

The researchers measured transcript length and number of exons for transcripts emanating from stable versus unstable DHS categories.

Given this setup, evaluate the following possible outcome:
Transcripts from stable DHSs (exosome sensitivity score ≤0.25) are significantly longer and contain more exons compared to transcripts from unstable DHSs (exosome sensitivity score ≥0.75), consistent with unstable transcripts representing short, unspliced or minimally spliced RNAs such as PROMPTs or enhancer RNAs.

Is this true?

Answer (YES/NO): YES